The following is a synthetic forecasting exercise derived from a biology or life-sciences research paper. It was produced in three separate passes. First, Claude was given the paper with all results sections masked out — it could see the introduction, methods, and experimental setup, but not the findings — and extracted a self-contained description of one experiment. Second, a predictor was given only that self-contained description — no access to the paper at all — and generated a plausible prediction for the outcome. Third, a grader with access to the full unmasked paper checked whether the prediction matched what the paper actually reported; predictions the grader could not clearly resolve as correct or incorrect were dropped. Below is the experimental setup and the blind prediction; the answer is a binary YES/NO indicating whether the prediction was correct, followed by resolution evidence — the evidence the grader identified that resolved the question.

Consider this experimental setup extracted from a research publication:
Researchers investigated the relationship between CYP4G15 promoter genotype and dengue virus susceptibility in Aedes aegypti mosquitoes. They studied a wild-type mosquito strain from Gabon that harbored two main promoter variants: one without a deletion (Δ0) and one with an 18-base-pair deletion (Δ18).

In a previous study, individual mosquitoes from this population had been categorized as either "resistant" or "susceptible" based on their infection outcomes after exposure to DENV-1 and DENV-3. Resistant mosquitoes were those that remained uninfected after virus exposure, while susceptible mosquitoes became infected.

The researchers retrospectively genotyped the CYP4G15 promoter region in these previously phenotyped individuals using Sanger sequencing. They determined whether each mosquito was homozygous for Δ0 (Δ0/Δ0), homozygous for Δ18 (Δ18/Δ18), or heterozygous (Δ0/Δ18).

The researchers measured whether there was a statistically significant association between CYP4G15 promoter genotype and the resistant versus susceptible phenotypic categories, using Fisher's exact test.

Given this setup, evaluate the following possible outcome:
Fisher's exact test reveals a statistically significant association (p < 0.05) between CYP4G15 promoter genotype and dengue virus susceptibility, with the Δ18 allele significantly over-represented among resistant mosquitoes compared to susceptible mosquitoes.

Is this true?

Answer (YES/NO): NO